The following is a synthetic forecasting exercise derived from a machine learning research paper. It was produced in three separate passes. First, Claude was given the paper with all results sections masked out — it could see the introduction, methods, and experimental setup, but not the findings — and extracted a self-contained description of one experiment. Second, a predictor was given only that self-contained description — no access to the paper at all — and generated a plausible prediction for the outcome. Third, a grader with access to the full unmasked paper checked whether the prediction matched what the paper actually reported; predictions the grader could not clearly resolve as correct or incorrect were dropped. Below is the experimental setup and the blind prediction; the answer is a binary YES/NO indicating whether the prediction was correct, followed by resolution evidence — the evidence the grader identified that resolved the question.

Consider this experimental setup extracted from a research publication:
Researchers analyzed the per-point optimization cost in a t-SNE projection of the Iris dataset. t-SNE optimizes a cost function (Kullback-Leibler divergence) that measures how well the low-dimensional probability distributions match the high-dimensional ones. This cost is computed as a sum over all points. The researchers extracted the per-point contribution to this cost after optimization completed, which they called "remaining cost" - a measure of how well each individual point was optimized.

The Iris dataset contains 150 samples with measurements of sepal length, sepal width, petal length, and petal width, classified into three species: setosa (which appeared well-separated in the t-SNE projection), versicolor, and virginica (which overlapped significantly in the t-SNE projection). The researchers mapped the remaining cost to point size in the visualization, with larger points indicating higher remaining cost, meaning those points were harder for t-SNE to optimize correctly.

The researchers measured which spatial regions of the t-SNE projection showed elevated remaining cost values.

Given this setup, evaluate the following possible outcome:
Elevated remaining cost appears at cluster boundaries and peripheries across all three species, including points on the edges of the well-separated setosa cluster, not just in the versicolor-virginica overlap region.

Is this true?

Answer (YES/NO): NO